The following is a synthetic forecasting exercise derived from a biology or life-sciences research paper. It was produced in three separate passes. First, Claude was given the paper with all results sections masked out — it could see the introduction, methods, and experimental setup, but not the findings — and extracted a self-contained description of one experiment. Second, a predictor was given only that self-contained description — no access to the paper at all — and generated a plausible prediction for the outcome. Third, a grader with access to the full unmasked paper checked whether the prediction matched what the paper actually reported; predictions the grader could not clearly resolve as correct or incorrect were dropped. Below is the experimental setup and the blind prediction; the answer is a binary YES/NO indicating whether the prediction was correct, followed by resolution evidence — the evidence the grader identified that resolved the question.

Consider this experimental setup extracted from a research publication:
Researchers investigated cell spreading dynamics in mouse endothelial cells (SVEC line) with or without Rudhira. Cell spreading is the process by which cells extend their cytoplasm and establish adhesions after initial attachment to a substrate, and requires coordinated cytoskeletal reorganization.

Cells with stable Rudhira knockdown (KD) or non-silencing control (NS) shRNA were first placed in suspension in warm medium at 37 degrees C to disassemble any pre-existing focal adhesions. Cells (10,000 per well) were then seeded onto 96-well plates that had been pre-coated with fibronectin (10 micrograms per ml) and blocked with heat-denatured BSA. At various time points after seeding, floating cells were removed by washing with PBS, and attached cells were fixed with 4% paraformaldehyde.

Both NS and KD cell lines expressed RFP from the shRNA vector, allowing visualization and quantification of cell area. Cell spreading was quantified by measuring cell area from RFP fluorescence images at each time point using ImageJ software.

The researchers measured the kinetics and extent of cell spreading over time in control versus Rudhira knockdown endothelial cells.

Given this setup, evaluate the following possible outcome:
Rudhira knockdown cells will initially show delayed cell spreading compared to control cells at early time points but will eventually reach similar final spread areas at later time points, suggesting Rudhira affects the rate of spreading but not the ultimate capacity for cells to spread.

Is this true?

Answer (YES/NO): NO